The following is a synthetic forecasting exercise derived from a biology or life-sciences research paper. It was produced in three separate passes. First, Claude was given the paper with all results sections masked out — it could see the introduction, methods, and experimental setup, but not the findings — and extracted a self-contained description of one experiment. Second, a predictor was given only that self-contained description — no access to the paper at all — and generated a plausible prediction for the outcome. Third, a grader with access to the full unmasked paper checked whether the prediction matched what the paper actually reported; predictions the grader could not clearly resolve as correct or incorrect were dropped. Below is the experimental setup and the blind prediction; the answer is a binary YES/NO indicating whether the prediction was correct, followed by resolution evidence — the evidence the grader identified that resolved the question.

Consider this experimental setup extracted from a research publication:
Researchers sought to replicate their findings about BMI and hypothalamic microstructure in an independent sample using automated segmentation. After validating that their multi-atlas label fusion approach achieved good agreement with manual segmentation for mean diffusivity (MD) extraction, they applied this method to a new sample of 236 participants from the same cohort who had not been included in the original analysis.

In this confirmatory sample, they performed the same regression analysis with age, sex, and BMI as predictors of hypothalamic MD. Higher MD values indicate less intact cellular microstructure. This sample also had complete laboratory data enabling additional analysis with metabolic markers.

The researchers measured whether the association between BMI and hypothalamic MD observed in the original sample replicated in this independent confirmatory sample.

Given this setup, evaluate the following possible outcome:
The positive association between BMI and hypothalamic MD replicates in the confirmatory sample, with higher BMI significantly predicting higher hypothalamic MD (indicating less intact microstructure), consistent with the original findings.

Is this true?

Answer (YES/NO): YES